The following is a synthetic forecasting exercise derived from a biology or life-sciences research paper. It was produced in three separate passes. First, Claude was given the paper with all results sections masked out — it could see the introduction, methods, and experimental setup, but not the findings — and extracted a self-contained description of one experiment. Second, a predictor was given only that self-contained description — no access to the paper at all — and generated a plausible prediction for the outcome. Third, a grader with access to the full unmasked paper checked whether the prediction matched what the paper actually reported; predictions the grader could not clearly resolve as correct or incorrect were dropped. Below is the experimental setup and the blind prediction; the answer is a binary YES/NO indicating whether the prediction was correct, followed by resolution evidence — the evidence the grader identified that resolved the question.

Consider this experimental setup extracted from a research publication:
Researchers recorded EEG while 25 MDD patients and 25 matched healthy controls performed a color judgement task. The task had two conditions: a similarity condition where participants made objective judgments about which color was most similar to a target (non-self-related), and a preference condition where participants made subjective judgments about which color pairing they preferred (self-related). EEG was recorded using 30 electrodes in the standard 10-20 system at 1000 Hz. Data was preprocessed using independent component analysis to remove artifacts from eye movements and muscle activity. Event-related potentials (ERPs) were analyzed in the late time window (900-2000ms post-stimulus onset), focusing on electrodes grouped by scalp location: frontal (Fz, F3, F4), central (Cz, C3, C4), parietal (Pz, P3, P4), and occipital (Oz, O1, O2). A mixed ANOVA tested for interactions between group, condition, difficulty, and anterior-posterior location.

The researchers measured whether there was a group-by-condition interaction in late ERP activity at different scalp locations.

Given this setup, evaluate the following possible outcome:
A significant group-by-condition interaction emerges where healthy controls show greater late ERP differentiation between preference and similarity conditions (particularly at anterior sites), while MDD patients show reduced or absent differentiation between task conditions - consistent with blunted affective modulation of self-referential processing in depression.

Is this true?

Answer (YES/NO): NO